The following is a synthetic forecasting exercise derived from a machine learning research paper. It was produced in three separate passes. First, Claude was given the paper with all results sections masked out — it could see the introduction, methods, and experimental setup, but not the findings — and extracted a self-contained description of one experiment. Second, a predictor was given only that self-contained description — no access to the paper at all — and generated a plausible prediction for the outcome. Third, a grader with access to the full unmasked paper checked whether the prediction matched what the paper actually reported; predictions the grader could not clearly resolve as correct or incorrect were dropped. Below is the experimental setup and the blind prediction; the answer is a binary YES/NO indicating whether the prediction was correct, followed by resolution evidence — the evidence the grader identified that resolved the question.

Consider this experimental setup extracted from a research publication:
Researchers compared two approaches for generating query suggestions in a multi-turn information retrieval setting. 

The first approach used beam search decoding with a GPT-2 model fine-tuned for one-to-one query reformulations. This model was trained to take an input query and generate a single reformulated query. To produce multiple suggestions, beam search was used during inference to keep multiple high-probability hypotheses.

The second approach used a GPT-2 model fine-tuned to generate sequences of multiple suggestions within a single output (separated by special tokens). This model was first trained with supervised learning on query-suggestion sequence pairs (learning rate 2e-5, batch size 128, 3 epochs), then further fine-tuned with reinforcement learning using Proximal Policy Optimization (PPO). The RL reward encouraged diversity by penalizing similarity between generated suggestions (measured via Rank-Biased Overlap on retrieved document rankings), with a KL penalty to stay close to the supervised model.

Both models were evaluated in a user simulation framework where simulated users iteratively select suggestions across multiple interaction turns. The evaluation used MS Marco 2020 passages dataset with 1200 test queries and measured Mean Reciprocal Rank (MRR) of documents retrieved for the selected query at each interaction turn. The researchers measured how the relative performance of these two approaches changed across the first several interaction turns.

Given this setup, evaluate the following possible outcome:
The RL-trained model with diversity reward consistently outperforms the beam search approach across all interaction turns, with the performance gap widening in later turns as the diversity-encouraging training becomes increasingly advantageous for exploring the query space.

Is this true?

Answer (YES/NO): NO